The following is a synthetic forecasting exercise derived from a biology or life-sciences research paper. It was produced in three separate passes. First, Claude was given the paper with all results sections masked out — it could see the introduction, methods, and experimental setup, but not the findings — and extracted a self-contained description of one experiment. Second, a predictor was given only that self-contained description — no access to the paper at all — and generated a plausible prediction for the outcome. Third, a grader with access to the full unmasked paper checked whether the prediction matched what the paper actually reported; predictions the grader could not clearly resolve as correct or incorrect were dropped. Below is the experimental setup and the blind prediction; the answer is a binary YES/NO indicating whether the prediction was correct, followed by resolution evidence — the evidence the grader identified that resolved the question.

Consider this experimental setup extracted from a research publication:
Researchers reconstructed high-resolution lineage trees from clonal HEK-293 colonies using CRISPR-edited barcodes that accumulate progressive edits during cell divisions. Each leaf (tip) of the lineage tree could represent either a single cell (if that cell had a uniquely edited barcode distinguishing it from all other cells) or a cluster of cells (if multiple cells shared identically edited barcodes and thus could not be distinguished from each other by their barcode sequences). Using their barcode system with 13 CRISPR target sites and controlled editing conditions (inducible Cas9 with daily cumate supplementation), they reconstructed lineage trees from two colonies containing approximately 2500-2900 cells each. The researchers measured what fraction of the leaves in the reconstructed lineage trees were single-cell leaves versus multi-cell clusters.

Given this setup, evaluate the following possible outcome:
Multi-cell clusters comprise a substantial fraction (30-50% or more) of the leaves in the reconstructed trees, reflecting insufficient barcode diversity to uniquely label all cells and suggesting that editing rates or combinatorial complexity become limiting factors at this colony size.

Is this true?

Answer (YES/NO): NO